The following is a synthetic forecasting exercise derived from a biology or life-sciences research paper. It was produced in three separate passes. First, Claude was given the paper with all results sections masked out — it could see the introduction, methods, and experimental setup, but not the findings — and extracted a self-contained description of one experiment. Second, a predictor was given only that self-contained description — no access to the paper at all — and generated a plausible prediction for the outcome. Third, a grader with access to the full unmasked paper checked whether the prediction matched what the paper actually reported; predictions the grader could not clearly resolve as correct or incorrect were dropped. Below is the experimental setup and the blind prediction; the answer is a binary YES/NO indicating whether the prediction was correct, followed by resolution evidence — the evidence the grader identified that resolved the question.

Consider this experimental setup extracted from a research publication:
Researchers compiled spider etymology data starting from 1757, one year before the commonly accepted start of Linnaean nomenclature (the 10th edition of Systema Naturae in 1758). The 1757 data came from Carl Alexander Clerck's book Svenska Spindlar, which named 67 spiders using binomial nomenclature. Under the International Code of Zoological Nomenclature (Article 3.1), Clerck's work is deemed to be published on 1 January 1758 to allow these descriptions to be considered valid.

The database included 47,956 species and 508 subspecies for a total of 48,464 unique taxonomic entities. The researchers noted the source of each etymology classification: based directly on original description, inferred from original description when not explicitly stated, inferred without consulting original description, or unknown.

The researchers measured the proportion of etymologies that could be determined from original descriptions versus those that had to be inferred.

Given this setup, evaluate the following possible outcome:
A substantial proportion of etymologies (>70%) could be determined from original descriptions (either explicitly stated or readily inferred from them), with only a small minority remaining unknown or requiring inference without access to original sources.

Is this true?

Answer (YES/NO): NO